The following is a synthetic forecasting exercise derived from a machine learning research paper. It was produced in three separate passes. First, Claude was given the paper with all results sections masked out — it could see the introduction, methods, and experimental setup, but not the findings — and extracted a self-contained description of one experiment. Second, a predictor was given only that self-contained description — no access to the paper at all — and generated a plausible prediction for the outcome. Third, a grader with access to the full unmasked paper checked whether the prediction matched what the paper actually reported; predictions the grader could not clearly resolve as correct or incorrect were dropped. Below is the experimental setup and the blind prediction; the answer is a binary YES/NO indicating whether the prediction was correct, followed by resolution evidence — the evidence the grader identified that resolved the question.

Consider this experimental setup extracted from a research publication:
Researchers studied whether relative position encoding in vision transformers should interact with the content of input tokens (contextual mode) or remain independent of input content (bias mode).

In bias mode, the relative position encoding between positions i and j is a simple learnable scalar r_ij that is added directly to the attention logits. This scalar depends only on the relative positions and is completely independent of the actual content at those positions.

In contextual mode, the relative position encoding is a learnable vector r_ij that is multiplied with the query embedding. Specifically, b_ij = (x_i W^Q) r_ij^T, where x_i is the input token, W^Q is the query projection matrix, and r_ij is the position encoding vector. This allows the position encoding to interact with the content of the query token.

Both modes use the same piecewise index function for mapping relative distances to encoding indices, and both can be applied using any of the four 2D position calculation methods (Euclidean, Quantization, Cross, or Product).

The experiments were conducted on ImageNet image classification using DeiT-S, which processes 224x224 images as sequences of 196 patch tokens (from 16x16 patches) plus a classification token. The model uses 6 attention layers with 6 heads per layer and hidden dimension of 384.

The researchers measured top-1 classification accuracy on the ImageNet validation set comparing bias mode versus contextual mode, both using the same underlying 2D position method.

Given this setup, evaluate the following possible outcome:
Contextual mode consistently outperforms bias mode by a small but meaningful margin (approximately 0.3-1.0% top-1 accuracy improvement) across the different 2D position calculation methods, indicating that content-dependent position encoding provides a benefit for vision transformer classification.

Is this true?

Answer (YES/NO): NO